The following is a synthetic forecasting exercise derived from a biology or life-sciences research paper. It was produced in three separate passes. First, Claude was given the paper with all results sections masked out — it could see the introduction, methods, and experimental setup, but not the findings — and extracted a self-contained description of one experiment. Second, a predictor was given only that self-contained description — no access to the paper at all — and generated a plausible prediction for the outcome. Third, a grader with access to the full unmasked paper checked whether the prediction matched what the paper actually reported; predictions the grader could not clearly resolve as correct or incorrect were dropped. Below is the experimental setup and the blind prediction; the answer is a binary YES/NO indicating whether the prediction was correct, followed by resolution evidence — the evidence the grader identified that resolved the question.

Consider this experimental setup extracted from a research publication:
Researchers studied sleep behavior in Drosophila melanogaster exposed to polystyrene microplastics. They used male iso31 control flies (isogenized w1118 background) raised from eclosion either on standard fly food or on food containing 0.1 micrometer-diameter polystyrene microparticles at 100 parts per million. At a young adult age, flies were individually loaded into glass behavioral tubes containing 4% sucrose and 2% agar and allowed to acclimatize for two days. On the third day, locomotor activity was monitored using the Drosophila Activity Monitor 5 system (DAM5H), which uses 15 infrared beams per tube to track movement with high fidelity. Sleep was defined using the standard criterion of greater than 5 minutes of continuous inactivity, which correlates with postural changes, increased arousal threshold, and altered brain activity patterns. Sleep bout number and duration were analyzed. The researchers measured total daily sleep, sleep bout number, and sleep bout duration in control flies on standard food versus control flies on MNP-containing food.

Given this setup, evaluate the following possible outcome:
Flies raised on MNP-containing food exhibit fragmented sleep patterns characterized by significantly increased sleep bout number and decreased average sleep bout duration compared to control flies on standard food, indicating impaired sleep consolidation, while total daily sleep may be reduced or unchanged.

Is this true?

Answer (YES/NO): NO